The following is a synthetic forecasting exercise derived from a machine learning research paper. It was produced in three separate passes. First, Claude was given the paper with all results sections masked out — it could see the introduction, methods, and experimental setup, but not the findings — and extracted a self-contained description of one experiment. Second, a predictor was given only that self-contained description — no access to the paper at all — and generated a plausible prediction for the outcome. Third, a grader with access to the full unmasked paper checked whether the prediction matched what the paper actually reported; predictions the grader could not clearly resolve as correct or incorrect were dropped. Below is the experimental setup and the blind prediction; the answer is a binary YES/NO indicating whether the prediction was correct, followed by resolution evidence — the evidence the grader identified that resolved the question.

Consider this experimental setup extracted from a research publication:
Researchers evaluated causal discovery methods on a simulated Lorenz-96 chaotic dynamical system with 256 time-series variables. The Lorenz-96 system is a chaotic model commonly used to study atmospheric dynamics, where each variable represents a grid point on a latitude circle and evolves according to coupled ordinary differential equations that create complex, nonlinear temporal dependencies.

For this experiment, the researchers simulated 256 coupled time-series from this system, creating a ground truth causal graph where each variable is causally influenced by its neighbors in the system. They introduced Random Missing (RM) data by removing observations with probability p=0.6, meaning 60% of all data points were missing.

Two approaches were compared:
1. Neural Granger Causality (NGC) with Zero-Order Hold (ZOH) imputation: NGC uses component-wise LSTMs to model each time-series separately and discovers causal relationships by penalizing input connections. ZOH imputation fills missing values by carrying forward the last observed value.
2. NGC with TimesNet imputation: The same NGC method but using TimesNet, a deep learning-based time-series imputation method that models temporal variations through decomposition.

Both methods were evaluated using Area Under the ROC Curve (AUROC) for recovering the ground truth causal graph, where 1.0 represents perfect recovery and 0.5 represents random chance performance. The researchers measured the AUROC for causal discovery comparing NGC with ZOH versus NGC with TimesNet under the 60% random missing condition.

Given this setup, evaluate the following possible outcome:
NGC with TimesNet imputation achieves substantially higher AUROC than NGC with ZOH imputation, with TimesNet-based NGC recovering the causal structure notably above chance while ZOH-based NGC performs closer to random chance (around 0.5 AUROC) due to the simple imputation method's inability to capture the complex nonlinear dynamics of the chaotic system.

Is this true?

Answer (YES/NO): NO